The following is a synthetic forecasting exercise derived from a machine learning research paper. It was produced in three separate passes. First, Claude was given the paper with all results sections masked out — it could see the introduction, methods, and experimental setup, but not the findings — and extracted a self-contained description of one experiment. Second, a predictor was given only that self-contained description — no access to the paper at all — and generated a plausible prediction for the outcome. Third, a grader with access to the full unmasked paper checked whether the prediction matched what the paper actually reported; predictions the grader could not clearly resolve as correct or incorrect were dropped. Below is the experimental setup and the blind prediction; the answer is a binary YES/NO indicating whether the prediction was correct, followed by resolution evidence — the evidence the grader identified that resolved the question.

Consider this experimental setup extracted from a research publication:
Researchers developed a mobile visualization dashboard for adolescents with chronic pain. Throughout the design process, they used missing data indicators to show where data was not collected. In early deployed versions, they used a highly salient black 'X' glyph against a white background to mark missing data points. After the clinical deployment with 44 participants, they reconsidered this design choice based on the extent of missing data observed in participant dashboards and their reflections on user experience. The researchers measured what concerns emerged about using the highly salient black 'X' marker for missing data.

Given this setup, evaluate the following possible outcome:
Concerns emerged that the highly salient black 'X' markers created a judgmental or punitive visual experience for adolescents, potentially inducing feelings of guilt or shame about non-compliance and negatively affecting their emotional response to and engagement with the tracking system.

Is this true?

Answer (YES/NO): NO